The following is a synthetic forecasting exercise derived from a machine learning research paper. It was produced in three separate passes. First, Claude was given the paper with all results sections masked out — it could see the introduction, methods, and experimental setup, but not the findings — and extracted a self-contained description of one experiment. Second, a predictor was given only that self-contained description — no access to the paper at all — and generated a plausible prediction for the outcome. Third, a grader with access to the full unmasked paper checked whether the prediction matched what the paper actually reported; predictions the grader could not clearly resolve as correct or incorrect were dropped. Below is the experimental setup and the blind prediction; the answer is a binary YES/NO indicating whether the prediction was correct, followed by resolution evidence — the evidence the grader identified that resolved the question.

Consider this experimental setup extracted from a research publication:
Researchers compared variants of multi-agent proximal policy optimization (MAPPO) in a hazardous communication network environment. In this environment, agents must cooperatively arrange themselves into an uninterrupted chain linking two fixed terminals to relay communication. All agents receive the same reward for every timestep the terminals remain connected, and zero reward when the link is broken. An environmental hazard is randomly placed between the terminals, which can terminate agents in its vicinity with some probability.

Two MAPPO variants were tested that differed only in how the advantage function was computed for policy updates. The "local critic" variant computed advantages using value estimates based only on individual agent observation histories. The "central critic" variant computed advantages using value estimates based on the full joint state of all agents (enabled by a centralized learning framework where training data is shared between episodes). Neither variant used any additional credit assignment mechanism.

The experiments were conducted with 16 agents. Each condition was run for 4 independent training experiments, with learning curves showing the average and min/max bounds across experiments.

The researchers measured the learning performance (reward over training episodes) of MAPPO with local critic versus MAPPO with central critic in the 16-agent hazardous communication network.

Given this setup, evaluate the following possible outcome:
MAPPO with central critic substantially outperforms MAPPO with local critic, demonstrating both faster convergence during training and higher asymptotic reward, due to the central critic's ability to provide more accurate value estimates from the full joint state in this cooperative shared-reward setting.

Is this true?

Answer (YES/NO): NO